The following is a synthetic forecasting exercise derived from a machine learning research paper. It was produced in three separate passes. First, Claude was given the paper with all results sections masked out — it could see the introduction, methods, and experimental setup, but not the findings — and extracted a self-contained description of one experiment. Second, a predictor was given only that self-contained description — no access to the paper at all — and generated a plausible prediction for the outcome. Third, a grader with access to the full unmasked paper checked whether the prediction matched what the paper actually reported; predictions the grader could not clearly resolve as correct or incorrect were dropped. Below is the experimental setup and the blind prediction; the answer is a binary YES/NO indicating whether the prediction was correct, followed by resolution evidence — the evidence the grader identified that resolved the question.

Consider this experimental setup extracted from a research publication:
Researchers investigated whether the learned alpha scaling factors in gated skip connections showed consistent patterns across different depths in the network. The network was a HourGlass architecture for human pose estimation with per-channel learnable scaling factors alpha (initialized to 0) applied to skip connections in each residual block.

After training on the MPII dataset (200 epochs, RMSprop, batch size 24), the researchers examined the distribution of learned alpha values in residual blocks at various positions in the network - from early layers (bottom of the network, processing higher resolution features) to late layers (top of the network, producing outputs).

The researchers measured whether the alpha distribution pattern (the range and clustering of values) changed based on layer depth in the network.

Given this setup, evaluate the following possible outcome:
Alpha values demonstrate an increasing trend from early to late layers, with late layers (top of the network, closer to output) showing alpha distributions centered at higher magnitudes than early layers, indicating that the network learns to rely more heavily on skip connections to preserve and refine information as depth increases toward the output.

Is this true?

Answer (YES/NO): NO